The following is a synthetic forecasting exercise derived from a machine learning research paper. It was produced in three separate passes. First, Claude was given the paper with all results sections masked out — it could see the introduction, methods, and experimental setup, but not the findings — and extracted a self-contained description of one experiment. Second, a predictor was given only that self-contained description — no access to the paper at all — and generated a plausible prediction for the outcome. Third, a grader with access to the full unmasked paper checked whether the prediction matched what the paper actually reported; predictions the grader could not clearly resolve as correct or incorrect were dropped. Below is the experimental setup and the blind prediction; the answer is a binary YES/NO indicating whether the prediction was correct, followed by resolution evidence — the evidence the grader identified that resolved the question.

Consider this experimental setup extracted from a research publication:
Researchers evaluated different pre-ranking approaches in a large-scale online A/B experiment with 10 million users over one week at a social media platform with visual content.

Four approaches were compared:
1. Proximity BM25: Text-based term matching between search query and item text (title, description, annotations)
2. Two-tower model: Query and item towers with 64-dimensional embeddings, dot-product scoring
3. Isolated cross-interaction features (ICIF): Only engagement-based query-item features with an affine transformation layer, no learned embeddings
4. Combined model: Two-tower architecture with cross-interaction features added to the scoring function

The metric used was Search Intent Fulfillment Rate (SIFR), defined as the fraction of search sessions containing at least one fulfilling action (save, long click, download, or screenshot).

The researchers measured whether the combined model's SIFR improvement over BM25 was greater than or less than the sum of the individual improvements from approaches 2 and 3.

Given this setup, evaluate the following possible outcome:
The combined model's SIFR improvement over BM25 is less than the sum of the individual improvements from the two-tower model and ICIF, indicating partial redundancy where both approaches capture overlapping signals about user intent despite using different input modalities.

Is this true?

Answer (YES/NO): NO